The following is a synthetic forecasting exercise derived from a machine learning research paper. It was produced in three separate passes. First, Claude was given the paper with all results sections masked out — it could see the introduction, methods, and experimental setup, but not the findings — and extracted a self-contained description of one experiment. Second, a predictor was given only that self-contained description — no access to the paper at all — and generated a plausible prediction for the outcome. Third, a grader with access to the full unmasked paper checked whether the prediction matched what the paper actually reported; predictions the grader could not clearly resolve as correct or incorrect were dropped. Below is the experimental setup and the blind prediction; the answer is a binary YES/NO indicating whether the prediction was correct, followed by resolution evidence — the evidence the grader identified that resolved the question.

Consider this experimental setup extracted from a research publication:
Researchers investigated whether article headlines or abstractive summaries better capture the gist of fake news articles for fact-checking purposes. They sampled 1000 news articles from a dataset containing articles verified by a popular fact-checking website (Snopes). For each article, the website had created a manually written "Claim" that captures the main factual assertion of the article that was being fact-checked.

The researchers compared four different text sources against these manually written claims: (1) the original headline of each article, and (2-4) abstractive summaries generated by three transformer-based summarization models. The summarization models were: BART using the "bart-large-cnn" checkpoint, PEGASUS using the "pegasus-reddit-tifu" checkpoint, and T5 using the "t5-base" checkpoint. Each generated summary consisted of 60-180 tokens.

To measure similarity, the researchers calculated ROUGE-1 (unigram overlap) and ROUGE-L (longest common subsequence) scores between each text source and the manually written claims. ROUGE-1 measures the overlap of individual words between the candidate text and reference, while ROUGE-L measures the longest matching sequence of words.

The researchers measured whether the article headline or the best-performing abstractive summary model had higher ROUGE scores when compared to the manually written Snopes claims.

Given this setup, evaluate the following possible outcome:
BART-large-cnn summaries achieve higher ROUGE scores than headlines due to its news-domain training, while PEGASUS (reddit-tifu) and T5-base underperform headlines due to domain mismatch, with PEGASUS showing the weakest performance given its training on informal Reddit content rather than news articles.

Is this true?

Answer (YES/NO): NO